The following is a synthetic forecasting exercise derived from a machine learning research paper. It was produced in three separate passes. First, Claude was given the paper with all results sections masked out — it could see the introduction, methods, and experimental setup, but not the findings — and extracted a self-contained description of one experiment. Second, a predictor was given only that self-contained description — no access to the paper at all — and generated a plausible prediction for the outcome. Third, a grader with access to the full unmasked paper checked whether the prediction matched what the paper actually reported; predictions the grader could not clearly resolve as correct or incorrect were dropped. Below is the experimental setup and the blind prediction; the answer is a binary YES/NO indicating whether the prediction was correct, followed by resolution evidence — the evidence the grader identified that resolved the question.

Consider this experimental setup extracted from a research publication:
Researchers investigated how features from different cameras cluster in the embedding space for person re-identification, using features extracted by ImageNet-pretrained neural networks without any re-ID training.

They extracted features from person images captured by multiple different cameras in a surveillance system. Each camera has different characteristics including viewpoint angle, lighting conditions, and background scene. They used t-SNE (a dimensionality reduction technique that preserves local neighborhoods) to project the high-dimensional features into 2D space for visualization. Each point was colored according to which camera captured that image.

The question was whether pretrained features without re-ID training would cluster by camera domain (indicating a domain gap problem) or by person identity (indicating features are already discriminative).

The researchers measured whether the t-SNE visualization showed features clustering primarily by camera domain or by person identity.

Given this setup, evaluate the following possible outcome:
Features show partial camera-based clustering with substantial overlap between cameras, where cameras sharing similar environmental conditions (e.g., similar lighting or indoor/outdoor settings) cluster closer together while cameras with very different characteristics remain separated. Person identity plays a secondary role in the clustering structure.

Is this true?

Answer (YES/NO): NO